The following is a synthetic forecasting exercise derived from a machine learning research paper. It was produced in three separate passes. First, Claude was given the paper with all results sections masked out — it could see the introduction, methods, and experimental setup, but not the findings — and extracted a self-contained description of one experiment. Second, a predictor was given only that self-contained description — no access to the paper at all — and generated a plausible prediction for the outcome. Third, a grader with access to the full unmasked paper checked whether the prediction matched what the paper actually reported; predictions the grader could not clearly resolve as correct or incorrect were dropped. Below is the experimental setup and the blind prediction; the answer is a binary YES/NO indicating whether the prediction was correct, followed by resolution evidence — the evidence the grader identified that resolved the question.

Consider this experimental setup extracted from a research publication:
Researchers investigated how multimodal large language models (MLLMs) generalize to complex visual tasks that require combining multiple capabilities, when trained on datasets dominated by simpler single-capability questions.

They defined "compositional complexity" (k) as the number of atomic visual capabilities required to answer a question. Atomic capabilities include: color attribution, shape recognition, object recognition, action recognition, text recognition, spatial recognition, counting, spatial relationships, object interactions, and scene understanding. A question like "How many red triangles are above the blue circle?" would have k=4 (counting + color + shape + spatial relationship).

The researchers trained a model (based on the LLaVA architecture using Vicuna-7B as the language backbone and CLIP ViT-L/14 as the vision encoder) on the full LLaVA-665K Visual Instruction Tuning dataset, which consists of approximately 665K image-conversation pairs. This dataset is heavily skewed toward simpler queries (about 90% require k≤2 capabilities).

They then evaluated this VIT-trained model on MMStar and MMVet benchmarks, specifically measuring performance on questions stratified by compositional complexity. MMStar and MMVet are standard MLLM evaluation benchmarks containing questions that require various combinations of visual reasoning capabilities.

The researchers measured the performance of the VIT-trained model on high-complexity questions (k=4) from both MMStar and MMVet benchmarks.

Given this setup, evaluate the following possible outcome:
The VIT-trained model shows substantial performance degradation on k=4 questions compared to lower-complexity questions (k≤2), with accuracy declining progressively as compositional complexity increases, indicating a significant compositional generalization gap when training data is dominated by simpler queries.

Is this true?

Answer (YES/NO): YES